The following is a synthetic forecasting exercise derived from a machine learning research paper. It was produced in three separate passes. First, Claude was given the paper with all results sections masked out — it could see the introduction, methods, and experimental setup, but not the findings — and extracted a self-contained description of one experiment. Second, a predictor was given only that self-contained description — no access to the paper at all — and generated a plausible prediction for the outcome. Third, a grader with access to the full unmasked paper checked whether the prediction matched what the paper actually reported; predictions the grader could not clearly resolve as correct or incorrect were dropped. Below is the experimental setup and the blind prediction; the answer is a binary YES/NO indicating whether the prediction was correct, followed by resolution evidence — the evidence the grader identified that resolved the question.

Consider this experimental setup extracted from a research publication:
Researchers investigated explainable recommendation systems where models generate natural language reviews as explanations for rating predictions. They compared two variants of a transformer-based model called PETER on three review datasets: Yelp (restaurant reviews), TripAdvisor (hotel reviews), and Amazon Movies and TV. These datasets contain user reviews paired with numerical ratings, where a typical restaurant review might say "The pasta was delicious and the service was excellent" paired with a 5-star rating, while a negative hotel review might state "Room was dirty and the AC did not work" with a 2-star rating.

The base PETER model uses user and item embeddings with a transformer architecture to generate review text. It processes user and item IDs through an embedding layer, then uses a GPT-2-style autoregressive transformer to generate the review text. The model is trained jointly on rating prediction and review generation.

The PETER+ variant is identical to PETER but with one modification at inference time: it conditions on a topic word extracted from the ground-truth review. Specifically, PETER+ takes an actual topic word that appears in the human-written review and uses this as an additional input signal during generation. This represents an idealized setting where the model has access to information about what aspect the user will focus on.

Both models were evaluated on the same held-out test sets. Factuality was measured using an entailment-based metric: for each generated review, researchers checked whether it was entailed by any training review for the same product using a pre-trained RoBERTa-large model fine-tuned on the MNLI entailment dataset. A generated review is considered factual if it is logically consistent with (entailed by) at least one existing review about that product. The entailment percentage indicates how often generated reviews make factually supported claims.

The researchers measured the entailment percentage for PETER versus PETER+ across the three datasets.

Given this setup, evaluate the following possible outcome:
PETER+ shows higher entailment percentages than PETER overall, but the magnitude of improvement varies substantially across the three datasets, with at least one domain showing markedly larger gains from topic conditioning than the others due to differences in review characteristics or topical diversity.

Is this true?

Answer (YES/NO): NO